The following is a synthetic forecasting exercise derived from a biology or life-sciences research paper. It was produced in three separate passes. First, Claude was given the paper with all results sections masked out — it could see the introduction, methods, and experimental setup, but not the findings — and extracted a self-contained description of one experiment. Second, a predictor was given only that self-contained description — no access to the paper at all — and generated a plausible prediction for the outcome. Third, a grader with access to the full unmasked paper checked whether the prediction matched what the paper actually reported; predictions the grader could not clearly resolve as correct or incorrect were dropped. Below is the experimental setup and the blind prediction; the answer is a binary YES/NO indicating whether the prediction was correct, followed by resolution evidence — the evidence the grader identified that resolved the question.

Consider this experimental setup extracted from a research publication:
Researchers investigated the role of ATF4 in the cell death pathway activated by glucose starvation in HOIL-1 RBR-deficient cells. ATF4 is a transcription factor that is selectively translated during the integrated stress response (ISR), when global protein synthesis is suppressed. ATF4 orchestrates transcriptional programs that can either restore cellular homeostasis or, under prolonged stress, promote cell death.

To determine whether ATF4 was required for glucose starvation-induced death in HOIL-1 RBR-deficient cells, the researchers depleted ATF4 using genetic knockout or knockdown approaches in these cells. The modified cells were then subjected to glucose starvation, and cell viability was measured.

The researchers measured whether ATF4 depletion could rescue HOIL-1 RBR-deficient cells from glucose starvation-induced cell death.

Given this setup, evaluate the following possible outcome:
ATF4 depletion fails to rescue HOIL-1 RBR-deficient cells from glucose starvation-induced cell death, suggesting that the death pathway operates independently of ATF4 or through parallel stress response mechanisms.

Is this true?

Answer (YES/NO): NO